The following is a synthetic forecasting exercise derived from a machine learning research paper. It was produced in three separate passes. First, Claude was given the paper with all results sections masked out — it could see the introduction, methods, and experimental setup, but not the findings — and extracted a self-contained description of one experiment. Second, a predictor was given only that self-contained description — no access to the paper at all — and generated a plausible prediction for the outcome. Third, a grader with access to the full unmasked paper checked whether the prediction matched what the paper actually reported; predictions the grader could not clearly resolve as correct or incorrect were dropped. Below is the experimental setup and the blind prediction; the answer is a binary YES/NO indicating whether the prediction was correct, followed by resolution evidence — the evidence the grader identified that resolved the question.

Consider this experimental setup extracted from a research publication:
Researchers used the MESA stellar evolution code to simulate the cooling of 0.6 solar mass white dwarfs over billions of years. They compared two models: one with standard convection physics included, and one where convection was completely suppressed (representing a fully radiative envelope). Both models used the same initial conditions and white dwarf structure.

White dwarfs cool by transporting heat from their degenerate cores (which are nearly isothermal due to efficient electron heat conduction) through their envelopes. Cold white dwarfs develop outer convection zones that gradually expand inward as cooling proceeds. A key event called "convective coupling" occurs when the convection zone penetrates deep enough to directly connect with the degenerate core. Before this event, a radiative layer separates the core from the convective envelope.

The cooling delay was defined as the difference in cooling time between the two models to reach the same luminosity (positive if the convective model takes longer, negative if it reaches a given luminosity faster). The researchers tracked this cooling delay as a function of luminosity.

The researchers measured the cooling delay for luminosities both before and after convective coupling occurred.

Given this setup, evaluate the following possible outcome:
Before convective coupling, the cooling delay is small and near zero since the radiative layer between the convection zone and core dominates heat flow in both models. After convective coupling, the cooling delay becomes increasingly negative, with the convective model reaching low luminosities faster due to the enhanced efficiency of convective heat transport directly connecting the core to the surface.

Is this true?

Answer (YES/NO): NO